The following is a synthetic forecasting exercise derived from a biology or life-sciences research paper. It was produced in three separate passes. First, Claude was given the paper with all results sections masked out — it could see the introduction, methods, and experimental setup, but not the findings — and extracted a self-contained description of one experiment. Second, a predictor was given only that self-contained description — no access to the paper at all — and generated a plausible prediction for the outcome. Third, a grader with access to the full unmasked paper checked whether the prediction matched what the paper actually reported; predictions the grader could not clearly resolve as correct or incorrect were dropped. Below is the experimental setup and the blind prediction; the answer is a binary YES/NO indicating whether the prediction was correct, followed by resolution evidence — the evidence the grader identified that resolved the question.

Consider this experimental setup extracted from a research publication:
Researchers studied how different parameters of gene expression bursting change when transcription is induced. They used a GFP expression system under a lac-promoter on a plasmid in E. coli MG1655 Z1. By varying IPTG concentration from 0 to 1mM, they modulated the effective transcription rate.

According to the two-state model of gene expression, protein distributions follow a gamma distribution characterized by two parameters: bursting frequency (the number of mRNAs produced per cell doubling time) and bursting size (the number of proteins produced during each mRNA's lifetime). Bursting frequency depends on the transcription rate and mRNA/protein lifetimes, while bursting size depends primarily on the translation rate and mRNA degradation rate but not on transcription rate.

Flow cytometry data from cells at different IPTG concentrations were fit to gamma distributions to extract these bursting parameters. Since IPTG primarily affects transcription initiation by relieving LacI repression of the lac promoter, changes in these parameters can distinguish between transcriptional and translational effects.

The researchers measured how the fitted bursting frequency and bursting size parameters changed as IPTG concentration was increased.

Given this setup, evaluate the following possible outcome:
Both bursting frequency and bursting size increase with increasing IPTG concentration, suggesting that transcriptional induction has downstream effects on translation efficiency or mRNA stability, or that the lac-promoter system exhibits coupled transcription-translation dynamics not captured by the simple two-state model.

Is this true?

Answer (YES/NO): YES